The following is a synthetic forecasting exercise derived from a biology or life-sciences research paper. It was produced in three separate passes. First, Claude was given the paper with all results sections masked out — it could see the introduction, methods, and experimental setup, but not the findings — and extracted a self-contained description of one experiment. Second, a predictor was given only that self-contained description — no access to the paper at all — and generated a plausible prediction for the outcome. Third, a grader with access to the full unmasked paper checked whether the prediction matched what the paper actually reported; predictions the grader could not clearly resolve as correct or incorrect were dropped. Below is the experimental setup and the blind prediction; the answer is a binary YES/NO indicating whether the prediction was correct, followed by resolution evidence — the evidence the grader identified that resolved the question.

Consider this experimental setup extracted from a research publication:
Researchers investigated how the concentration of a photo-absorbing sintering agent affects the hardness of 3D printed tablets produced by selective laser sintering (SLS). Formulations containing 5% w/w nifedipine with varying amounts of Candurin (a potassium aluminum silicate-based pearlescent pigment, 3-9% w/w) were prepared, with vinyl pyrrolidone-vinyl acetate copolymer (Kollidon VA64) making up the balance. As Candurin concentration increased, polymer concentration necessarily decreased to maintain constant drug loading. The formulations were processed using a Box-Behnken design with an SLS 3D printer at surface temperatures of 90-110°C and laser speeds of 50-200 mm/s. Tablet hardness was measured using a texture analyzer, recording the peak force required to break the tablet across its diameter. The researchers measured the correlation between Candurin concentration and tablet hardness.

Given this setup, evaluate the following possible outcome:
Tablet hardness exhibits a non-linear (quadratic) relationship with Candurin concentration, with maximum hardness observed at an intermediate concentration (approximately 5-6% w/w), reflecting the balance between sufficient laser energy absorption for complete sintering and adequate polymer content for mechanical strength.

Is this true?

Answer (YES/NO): NO